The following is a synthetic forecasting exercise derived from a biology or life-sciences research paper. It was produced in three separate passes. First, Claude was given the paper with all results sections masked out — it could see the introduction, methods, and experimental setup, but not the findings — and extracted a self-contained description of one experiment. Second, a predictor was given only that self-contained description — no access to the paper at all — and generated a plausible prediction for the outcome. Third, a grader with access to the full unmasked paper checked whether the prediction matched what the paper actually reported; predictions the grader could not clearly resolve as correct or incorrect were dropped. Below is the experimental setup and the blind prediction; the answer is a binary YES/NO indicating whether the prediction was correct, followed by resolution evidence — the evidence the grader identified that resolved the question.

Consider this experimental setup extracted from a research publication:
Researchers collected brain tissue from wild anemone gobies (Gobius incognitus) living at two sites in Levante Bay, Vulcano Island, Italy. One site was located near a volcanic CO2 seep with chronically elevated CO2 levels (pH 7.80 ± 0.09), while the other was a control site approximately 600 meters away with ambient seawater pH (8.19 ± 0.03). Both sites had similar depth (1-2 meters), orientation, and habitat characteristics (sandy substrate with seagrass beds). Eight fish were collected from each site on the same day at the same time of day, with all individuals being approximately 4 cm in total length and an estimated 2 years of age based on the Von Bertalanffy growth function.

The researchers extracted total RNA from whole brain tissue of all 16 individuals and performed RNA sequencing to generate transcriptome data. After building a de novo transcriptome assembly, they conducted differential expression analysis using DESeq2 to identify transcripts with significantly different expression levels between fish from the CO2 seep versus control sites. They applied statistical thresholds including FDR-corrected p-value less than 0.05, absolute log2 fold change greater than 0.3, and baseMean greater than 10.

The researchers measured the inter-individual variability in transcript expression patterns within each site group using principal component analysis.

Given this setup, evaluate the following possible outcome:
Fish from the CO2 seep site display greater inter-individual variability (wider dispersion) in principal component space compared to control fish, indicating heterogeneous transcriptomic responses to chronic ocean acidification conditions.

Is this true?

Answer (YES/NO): YES